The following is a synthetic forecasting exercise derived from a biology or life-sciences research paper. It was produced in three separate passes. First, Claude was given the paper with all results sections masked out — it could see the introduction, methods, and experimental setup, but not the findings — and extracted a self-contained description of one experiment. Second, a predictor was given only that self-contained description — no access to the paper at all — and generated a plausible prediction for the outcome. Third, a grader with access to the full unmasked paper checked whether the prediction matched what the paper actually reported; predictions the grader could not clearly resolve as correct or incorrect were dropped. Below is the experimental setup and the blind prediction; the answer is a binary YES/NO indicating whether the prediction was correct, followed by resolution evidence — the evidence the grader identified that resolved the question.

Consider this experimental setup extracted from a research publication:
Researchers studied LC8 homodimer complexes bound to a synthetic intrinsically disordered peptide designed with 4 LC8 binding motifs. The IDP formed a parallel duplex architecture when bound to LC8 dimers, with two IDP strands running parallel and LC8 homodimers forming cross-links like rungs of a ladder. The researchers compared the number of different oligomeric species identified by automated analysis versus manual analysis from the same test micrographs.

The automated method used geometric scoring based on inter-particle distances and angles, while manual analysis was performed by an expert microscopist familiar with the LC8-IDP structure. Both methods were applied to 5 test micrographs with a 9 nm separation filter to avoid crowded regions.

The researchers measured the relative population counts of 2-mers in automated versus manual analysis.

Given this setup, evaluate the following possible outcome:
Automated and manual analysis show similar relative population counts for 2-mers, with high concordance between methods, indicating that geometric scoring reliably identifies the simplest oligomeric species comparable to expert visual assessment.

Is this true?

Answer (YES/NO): NO